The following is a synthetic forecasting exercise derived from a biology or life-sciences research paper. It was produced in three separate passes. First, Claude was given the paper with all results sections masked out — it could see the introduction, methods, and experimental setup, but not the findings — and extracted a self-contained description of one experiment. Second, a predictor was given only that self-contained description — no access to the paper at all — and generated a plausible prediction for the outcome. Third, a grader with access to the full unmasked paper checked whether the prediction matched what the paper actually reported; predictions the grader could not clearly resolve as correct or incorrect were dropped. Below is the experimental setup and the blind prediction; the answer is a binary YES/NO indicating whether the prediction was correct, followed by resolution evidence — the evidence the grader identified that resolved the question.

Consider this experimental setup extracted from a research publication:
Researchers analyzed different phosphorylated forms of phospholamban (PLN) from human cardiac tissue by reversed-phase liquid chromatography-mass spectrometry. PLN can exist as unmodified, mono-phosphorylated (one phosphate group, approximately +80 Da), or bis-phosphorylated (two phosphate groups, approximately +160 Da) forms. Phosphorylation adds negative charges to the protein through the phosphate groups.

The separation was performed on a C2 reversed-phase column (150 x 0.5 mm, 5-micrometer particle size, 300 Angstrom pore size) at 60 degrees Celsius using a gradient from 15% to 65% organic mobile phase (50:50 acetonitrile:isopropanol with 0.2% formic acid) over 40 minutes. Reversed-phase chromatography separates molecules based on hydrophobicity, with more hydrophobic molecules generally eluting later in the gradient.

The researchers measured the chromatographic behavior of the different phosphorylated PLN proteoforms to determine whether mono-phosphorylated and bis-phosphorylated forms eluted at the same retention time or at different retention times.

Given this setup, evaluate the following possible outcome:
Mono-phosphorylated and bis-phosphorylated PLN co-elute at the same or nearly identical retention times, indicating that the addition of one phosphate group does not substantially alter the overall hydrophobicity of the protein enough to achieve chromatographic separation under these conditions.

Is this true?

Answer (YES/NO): YES